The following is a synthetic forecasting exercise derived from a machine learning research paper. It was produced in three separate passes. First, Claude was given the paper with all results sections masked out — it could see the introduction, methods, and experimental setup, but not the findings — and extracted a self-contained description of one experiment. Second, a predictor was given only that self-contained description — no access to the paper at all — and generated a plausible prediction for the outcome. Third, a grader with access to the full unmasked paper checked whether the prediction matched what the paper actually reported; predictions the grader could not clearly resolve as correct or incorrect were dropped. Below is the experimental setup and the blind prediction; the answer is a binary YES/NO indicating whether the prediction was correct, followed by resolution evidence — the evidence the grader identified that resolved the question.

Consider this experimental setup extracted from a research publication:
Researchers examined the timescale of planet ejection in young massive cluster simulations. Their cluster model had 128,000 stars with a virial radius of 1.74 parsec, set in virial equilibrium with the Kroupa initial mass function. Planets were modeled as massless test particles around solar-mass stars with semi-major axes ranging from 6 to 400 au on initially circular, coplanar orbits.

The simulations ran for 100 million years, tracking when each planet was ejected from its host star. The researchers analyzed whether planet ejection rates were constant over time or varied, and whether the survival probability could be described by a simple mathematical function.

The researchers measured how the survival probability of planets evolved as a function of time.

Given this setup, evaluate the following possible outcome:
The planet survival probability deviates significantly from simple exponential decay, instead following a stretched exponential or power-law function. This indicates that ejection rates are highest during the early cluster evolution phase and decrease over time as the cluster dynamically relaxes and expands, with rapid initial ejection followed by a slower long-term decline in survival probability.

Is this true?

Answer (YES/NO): NO